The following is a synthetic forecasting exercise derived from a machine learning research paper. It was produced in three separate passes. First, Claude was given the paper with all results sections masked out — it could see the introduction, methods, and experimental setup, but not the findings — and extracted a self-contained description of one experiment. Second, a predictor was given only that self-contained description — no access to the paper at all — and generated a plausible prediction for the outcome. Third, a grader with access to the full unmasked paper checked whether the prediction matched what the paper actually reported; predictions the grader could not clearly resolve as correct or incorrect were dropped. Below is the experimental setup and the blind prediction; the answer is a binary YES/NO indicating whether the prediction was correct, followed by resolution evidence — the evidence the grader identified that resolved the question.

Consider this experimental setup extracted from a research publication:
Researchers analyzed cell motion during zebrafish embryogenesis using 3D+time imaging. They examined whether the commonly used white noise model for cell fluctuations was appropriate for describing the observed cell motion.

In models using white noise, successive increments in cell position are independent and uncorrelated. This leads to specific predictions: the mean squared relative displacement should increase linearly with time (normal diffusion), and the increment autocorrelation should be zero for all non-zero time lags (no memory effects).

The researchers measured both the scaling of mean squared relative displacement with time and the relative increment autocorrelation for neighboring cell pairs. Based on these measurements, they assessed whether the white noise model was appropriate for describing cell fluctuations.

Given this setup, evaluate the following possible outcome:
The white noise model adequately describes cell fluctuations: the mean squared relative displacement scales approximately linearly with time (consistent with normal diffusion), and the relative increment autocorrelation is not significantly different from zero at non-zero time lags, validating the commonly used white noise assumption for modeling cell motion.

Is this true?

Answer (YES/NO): YES